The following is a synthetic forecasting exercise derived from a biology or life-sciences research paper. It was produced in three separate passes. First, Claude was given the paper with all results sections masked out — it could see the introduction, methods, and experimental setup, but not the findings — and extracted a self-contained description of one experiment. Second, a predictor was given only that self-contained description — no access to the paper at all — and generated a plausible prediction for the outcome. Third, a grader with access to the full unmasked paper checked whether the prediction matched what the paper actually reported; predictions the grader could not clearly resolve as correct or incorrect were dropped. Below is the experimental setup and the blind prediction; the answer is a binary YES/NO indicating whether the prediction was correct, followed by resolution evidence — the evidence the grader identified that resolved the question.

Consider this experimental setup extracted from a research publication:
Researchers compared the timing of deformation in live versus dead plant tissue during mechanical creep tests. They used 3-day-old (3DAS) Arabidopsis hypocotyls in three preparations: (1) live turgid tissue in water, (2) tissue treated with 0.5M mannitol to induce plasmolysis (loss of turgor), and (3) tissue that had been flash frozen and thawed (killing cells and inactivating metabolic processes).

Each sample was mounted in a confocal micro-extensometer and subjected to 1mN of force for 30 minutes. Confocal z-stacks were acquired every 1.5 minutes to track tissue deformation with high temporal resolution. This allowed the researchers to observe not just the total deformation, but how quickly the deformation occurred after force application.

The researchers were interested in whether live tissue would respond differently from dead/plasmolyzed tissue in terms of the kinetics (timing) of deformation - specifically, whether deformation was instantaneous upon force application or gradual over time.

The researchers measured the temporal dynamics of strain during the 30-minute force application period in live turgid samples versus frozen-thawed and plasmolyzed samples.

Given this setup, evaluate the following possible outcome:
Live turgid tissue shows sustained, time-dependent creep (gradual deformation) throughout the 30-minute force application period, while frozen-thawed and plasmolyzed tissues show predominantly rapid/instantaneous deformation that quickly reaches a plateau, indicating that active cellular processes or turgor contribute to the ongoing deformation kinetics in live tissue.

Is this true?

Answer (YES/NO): YES